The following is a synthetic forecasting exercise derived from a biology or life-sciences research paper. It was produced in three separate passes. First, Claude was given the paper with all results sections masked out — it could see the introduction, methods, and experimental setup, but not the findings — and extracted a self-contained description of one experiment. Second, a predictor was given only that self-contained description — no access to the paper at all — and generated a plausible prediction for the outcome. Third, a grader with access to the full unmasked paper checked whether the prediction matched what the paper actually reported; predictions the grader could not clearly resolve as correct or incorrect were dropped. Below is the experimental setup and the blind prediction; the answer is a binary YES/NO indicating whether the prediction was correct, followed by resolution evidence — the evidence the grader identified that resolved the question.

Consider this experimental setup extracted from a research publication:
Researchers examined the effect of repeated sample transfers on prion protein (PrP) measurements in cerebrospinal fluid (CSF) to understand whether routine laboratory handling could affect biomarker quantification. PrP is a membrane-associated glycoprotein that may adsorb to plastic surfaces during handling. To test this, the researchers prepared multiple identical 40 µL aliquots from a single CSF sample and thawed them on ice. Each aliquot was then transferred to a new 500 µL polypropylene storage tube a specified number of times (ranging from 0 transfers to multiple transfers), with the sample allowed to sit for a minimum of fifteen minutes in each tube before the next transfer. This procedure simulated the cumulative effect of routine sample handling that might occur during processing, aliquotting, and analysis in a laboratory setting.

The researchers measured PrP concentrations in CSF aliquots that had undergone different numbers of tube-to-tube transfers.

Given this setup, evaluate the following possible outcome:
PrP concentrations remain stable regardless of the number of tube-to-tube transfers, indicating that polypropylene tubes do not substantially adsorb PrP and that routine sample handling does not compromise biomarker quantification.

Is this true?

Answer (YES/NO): NO